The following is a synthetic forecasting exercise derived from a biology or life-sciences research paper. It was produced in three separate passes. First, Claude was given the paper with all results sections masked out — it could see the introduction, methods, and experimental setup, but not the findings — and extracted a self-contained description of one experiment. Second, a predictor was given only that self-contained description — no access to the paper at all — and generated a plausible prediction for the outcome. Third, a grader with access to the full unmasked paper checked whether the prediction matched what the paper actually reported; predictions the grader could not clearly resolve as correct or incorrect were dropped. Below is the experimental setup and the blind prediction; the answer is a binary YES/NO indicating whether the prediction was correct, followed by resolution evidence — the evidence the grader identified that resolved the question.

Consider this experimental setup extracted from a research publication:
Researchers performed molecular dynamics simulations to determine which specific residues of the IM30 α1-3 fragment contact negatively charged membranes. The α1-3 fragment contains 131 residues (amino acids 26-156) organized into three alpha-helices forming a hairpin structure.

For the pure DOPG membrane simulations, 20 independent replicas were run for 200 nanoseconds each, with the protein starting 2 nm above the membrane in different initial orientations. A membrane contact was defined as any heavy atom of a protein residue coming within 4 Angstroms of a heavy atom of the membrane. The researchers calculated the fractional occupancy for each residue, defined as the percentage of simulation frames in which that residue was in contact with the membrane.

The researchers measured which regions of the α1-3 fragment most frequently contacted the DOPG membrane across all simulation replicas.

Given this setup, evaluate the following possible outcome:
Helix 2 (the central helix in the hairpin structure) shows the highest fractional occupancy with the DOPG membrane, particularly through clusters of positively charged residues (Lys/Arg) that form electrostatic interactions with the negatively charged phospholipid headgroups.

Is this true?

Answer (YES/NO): NO